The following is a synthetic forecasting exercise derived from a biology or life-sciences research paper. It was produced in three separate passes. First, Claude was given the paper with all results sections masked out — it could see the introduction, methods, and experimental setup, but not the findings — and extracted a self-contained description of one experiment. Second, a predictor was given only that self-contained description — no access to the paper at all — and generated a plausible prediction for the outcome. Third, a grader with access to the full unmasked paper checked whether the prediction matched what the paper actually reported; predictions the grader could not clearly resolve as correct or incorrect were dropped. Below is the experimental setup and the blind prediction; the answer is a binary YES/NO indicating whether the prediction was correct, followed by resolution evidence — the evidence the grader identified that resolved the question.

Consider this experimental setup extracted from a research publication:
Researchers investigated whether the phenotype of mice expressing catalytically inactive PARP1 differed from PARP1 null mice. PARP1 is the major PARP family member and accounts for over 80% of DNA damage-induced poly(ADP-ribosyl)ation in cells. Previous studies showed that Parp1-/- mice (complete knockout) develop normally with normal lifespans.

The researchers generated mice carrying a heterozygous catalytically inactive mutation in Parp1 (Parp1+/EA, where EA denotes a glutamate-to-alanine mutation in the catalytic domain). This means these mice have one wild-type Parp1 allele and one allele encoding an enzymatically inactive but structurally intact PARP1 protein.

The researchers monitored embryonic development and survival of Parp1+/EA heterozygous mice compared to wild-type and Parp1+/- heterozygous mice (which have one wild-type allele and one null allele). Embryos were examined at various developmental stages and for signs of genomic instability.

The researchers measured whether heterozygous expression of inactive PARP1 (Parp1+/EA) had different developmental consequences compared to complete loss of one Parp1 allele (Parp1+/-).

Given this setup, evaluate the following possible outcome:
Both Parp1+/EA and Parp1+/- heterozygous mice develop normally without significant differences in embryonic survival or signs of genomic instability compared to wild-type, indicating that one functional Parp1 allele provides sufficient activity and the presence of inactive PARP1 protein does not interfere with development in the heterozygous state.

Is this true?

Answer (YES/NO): NO